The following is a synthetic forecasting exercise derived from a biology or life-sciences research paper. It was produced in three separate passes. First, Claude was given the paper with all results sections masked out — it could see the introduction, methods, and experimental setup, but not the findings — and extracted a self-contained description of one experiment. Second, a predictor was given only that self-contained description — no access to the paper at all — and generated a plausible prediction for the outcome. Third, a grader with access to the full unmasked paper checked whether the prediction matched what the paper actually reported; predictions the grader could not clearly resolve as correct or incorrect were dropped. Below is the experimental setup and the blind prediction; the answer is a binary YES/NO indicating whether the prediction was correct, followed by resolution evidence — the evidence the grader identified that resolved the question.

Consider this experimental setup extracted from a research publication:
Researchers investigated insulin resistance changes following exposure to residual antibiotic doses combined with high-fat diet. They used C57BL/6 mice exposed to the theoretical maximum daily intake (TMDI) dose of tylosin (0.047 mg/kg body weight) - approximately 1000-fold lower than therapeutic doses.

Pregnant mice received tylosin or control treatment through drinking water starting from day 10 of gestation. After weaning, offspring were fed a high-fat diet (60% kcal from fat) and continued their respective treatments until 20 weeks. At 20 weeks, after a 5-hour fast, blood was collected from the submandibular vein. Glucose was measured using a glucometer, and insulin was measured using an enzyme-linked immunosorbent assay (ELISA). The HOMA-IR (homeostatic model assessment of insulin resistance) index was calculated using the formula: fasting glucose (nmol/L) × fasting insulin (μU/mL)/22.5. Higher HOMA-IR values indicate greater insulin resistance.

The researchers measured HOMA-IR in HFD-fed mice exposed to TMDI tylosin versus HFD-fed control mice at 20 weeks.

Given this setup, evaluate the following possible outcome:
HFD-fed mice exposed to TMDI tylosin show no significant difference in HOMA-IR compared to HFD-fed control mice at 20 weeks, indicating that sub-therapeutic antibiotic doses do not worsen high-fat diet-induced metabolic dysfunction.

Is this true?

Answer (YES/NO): NO